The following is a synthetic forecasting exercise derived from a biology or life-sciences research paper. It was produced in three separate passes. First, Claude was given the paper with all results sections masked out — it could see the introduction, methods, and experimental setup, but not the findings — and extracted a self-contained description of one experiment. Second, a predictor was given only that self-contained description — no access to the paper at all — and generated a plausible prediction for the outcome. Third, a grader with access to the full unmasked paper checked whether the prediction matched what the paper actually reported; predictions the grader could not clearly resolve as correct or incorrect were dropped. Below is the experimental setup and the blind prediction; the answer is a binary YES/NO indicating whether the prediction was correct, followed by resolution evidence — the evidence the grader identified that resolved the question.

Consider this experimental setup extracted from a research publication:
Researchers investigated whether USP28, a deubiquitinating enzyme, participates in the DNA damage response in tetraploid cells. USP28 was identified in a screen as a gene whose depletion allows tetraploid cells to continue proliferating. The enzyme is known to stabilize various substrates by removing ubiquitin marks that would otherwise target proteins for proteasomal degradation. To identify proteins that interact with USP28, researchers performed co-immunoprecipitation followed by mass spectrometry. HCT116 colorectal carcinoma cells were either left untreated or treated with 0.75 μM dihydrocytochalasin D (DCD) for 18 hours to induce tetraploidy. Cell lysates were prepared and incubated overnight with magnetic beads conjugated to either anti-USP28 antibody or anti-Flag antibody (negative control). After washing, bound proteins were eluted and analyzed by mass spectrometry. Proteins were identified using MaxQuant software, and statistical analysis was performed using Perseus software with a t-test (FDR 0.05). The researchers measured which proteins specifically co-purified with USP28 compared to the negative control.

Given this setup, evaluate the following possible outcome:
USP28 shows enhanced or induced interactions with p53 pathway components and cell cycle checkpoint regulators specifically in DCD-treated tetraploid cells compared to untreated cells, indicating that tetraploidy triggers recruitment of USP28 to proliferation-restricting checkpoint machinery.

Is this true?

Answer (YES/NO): NO